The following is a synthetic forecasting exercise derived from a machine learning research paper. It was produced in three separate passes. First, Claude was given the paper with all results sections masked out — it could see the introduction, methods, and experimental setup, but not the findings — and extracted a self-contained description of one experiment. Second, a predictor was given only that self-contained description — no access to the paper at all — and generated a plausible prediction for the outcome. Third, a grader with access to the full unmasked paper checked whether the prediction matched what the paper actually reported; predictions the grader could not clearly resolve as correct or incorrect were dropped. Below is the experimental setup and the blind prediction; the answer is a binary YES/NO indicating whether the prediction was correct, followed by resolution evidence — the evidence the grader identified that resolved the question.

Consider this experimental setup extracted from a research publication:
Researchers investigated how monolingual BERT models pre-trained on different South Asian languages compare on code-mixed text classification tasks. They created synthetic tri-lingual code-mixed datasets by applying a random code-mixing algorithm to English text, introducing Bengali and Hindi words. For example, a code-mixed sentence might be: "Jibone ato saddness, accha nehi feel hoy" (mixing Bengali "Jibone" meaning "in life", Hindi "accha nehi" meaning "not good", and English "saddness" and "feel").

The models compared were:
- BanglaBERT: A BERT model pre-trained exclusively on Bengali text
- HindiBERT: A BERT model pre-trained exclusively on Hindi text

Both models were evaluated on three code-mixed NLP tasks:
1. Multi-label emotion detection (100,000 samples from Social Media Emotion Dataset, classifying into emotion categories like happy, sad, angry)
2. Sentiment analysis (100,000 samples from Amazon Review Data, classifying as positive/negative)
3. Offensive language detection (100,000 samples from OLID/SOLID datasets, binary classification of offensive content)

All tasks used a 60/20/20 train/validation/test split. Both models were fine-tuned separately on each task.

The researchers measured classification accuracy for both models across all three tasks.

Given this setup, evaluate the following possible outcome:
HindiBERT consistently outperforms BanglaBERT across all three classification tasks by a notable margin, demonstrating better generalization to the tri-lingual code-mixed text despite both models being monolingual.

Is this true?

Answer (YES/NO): NO